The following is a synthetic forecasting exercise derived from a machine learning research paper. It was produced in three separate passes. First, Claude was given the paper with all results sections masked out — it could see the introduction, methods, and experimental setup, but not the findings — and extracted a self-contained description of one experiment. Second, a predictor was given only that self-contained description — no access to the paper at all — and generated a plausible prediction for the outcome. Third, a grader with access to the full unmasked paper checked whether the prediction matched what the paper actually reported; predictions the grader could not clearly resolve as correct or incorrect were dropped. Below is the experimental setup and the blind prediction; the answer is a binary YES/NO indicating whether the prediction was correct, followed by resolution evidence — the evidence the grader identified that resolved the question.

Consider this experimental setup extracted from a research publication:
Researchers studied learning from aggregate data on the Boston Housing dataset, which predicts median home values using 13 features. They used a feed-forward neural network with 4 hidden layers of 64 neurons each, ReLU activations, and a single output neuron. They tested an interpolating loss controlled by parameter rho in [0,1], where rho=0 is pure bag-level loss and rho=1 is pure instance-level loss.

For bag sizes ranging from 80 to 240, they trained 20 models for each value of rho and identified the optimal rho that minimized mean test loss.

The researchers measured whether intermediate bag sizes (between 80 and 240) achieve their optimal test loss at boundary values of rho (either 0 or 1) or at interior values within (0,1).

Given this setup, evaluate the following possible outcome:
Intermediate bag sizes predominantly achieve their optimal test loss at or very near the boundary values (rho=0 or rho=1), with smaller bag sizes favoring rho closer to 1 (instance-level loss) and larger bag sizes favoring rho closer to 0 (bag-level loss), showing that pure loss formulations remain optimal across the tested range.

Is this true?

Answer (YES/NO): NO